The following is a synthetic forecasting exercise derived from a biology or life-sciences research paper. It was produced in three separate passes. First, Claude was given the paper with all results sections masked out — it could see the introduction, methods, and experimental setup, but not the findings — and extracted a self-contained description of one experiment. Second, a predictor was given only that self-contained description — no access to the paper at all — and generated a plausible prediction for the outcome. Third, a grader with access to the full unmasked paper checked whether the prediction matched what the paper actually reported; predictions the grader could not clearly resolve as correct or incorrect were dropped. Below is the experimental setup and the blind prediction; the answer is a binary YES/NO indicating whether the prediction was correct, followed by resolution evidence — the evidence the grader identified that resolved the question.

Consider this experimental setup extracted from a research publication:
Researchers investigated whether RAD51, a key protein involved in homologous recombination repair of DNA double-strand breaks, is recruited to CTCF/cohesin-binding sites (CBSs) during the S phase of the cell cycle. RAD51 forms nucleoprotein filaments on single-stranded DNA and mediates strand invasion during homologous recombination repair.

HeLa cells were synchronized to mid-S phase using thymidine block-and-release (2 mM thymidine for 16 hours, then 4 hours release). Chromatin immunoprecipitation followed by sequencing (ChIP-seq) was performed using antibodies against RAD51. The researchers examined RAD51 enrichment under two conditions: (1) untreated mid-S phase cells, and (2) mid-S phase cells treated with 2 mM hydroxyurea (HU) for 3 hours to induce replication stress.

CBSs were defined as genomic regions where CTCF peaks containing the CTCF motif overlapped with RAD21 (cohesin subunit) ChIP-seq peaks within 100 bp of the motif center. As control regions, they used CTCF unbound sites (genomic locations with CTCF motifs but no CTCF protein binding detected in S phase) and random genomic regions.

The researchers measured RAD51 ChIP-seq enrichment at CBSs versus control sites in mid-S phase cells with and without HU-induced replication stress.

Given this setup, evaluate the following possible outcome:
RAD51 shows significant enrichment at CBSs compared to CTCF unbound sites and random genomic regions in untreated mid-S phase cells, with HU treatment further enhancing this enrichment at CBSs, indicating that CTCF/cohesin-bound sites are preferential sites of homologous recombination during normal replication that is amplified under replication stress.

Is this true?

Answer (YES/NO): NO